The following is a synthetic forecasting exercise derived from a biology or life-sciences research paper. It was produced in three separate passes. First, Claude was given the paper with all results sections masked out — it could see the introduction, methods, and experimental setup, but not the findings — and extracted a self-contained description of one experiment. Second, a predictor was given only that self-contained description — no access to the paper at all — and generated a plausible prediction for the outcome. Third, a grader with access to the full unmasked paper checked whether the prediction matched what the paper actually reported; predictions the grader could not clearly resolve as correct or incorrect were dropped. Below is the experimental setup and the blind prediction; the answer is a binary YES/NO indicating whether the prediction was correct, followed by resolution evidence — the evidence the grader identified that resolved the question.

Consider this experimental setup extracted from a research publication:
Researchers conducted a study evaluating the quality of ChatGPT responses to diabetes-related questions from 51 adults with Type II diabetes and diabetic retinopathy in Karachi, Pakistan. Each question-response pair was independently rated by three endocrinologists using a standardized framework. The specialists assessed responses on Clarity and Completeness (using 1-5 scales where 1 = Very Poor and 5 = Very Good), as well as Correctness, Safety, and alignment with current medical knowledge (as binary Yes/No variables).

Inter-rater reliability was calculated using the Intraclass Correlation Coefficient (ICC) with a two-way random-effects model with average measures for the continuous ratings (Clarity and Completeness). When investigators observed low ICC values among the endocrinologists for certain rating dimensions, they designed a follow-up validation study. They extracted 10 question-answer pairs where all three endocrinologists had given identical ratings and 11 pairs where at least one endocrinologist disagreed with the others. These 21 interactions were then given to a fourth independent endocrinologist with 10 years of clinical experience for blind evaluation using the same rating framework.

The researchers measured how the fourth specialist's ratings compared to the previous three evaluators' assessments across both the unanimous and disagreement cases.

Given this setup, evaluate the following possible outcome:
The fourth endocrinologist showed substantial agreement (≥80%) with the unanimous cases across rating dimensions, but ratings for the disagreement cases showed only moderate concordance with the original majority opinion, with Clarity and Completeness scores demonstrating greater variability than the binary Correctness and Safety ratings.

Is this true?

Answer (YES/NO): NO